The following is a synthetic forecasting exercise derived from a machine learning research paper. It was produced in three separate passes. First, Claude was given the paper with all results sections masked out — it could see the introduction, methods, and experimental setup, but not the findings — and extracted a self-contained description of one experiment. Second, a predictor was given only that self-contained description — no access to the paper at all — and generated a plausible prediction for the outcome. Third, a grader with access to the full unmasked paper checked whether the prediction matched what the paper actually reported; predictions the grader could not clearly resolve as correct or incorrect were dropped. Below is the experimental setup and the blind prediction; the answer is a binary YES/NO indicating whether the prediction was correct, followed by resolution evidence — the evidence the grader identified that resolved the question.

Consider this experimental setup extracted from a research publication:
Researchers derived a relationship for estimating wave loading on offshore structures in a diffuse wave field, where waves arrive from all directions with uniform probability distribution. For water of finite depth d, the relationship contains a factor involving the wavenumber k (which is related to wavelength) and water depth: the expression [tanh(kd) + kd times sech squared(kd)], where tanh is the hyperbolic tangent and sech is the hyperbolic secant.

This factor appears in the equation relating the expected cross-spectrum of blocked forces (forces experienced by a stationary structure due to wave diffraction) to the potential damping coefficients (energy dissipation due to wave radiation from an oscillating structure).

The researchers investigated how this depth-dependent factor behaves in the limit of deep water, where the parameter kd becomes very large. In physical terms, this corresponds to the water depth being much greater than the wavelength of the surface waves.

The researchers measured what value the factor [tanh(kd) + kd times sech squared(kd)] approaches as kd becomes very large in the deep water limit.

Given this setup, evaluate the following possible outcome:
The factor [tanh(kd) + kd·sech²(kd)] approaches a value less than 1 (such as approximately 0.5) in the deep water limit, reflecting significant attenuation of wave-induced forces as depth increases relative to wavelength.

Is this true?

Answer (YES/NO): NO